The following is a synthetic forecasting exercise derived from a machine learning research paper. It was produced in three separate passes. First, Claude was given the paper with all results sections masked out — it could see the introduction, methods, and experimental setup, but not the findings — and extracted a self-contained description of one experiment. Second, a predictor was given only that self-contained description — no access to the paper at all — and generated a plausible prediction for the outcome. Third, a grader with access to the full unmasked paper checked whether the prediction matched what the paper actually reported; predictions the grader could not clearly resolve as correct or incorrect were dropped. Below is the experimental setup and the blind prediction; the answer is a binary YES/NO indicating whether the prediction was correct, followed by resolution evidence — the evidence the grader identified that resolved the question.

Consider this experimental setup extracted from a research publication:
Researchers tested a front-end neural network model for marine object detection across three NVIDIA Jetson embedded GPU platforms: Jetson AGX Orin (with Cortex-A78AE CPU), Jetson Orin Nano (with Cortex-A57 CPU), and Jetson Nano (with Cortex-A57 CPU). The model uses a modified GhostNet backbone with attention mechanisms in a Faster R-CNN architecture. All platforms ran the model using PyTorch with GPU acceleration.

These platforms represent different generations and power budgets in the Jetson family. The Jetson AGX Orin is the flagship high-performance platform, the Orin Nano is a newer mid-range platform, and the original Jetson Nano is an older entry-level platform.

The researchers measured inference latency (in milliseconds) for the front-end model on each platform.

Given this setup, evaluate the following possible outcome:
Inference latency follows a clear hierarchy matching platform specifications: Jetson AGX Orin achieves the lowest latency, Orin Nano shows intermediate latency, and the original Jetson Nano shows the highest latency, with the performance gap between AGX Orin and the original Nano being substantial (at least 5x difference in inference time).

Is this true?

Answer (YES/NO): NO